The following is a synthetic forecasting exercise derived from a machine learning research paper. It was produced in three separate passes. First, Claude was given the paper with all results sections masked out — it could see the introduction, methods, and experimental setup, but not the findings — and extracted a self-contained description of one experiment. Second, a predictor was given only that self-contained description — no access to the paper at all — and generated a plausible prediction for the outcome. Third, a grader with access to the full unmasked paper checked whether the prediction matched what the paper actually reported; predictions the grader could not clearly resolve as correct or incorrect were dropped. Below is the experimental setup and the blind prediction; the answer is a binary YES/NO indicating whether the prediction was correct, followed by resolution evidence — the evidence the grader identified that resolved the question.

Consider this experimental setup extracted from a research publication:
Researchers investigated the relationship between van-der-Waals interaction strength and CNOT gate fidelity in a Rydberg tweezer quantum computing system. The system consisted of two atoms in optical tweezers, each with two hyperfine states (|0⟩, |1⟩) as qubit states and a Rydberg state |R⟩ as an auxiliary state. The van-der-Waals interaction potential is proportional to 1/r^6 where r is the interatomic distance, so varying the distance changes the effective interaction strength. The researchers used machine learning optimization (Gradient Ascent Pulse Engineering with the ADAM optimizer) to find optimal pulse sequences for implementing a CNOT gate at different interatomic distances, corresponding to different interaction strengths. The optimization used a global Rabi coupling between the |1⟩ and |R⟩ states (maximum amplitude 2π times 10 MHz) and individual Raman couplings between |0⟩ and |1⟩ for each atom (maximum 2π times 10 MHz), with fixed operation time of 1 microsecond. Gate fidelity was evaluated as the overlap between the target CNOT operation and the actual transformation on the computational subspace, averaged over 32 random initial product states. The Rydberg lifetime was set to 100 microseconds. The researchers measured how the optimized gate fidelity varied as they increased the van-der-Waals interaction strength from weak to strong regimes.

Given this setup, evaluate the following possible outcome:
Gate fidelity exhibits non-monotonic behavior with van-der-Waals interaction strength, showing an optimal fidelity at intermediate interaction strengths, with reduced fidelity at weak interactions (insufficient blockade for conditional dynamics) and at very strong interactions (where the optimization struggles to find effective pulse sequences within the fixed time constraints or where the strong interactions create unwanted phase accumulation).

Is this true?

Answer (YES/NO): NO